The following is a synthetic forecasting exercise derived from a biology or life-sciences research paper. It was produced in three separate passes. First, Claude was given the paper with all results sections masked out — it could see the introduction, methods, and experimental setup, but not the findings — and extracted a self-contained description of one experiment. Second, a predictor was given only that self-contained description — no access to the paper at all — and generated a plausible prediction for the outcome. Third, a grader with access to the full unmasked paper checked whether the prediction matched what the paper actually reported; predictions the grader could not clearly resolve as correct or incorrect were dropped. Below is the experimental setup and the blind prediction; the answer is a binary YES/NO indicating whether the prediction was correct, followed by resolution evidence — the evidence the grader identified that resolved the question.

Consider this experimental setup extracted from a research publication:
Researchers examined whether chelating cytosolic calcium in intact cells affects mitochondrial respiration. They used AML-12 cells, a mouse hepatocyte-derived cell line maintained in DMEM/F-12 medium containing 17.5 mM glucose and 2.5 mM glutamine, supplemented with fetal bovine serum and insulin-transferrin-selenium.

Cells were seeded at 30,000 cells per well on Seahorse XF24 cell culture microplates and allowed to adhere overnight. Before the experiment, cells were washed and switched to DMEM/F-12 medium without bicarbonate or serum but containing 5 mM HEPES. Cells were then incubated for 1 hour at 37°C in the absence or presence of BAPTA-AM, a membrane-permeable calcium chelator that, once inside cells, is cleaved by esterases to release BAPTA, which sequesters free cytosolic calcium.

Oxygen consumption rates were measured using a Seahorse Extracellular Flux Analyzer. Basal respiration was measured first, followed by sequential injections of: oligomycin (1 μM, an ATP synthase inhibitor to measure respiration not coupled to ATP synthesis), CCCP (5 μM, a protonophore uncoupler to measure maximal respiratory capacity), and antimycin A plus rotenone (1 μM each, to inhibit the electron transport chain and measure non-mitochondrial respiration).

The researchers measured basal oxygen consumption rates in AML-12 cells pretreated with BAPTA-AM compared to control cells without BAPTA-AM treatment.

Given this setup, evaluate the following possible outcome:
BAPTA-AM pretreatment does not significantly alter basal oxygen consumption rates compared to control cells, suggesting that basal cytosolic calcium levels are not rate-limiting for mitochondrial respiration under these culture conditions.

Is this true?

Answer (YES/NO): YES